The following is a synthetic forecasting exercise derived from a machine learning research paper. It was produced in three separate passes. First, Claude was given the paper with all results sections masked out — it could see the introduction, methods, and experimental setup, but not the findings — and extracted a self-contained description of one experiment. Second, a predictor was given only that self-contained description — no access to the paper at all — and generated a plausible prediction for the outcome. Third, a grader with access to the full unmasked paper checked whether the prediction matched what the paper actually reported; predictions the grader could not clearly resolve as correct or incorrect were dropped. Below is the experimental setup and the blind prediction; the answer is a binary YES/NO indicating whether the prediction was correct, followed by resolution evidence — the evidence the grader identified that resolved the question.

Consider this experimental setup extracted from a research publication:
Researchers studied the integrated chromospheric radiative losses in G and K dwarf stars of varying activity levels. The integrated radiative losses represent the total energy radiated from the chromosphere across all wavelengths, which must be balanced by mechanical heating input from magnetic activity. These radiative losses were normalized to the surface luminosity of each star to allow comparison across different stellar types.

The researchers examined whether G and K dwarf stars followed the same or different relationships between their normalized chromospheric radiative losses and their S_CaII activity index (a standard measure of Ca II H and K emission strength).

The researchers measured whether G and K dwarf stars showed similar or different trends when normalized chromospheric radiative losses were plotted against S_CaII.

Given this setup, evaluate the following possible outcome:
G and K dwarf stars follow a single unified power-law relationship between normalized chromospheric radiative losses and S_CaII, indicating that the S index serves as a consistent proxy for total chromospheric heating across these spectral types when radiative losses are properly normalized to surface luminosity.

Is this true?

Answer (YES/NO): NO